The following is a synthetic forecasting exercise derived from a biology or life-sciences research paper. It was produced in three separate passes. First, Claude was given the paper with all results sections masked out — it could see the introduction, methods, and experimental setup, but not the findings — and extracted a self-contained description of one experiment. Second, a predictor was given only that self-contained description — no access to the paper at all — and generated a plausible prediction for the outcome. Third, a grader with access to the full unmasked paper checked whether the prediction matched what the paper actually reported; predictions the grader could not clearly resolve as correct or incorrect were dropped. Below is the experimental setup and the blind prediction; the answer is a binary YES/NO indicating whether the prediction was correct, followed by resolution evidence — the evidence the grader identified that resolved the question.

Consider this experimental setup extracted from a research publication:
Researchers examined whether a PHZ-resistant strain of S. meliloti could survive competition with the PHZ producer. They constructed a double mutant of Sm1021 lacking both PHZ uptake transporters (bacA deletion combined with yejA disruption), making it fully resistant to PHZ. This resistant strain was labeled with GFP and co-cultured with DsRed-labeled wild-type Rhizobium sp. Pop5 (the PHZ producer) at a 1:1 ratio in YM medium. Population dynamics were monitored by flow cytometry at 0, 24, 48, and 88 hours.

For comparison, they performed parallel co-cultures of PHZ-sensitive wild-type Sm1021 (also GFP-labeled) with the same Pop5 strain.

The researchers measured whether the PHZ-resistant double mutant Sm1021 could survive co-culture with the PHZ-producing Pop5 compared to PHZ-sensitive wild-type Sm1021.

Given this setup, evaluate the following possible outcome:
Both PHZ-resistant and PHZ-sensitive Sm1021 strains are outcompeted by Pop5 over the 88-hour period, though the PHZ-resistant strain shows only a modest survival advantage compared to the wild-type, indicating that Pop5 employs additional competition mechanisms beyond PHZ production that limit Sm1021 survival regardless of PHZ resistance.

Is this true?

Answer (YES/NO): NO